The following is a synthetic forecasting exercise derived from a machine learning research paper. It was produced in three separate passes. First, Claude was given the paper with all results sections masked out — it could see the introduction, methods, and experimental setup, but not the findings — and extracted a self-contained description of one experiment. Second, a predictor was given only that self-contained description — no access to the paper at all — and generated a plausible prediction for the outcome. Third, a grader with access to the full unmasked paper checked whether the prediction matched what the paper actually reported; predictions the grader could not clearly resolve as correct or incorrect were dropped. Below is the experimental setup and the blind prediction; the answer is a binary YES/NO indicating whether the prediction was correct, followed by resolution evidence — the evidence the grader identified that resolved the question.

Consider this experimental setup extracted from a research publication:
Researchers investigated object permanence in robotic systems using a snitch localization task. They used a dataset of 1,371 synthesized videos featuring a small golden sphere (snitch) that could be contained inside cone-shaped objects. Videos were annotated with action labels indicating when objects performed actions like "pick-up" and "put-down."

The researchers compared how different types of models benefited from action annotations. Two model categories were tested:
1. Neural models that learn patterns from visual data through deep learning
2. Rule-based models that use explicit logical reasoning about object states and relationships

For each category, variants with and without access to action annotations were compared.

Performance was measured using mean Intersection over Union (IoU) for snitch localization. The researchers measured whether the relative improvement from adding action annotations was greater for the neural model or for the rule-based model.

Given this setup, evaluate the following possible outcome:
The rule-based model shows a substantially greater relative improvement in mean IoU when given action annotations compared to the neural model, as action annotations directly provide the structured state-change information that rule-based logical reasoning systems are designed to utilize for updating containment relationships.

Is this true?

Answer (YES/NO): YES